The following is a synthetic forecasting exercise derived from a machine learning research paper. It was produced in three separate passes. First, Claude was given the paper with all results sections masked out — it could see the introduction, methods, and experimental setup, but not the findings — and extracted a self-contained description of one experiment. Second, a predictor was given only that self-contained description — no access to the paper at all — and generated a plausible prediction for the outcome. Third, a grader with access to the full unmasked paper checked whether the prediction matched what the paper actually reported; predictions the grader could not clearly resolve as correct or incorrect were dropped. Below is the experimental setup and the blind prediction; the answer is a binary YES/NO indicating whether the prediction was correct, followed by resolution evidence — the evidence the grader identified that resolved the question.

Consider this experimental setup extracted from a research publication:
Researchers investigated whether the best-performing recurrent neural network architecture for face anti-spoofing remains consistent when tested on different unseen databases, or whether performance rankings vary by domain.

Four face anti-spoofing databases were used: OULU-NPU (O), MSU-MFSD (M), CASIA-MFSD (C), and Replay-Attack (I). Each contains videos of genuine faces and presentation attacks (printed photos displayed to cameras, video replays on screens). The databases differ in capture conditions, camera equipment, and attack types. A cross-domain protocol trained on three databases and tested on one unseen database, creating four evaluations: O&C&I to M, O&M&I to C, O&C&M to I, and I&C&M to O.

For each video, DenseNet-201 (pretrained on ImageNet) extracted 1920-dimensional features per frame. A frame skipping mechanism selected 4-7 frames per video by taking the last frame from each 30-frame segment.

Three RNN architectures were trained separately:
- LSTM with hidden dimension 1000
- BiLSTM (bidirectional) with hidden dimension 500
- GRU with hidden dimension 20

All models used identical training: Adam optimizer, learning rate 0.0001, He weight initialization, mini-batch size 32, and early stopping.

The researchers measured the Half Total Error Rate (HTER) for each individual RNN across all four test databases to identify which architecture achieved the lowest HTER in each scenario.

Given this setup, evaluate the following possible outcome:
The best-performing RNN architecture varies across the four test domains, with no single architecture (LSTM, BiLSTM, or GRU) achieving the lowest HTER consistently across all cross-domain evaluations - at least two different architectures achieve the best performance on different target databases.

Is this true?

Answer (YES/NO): YES